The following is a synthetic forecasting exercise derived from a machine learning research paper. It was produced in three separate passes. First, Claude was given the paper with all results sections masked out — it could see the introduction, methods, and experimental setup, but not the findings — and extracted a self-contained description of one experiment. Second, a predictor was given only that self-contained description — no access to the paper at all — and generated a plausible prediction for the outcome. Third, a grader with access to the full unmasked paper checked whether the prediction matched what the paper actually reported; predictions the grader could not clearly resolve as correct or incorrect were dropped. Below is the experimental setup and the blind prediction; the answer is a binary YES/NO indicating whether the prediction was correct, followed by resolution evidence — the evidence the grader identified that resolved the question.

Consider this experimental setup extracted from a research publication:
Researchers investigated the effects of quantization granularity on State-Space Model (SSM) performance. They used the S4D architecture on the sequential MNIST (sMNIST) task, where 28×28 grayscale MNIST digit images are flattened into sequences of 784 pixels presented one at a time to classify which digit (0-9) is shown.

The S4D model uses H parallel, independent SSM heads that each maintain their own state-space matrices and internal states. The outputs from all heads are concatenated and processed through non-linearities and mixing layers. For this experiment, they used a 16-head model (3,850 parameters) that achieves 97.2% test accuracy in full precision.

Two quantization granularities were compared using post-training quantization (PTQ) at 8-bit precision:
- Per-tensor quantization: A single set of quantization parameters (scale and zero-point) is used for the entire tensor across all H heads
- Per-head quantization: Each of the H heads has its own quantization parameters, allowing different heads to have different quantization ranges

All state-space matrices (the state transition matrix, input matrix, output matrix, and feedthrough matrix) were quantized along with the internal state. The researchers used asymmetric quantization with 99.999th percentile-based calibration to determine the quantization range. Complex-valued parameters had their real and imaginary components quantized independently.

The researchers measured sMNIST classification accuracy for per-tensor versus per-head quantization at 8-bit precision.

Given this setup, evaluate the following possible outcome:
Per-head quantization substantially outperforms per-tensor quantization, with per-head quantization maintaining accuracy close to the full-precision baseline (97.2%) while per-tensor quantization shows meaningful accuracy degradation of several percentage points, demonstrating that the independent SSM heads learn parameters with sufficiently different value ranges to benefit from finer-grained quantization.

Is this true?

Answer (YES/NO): NO